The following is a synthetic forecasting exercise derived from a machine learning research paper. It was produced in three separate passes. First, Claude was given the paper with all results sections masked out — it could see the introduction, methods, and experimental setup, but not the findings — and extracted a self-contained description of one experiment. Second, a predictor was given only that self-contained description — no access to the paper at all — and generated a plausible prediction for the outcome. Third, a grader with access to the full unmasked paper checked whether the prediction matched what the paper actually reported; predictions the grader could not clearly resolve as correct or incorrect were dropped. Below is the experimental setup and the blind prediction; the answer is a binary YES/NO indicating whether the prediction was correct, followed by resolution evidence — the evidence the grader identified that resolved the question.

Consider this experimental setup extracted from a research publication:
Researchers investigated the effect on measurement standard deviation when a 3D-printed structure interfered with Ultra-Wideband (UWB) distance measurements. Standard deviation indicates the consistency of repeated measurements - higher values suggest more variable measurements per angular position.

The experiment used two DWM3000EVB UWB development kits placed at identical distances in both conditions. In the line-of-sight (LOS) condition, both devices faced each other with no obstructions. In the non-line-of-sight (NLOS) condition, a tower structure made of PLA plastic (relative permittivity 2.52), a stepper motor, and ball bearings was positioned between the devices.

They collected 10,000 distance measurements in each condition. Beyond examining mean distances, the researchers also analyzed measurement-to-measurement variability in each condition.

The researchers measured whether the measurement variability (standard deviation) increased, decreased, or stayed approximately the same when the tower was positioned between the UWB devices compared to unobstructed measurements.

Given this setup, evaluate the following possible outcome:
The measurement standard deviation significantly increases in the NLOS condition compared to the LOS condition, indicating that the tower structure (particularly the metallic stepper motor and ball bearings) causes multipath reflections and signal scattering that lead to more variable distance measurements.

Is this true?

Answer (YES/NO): NO